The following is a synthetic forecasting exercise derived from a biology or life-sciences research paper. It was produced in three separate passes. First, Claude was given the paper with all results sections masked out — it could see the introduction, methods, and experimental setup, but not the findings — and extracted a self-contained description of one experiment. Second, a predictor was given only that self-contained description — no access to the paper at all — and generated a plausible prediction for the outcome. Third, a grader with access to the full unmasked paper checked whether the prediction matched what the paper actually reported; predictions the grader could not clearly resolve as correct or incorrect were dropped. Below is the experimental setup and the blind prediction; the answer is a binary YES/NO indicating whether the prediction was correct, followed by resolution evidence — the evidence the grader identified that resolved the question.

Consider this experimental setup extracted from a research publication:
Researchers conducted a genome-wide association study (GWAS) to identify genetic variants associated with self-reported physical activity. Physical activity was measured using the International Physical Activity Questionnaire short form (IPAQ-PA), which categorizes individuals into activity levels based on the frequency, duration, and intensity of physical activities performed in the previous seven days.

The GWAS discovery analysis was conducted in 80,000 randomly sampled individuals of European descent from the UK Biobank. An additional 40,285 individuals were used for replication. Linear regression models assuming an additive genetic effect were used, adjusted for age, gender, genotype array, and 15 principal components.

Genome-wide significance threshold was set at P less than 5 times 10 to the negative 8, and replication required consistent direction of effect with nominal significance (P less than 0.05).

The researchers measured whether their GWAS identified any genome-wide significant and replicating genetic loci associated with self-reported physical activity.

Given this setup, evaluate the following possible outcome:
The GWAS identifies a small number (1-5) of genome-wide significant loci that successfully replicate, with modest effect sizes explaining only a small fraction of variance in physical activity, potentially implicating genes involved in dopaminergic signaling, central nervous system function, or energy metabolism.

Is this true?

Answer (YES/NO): NO